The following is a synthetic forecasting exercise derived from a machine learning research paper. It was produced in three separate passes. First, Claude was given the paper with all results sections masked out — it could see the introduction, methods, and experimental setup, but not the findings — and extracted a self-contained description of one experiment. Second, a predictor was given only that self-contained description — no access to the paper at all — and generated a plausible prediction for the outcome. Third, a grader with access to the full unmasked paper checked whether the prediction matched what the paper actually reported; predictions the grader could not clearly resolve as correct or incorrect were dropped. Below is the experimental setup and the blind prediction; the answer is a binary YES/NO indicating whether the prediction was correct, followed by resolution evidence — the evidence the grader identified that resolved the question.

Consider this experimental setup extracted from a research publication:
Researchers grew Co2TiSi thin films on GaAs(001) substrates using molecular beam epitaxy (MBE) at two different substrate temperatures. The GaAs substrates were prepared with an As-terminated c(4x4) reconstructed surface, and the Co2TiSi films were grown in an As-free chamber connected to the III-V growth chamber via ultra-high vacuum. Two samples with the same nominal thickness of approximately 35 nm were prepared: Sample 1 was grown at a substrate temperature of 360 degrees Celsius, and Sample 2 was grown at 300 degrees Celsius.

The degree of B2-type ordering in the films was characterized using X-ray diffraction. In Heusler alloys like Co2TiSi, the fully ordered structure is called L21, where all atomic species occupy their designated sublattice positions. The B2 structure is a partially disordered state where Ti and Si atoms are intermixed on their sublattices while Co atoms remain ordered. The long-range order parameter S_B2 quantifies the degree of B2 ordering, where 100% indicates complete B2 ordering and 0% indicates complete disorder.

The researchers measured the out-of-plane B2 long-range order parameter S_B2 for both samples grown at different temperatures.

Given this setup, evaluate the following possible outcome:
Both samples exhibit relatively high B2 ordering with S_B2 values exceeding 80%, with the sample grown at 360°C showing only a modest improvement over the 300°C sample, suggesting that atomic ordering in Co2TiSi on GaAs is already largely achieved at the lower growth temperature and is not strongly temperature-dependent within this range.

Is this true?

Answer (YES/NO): NO